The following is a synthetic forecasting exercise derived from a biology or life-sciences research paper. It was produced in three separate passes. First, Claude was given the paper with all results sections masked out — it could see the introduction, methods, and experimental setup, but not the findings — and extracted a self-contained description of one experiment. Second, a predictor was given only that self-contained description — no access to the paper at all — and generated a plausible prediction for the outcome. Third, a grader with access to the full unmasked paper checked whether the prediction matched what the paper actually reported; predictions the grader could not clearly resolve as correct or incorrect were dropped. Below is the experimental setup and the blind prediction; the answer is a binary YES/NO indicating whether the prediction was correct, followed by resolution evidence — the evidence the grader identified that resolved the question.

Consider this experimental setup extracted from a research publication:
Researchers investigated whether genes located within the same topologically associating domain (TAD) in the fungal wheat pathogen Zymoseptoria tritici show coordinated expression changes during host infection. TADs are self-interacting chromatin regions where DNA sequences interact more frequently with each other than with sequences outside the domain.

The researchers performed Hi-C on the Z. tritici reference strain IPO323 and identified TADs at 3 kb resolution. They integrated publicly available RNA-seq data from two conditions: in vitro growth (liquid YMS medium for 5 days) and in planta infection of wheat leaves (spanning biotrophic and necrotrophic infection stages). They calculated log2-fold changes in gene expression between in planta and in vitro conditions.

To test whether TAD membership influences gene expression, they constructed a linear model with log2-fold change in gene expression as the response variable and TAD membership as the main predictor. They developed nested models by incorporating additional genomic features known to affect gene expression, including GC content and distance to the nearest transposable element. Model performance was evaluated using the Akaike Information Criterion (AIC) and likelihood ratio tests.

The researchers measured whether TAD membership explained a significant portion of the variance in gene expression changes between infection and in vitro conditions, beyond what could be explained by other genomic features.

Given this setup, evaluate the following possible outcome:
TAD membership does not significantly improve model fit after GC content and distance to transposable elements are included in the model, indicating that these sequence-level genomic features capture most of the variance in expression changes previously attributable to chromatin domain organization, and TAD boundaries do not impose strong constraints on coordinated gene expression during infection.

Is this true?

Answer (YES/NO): NO